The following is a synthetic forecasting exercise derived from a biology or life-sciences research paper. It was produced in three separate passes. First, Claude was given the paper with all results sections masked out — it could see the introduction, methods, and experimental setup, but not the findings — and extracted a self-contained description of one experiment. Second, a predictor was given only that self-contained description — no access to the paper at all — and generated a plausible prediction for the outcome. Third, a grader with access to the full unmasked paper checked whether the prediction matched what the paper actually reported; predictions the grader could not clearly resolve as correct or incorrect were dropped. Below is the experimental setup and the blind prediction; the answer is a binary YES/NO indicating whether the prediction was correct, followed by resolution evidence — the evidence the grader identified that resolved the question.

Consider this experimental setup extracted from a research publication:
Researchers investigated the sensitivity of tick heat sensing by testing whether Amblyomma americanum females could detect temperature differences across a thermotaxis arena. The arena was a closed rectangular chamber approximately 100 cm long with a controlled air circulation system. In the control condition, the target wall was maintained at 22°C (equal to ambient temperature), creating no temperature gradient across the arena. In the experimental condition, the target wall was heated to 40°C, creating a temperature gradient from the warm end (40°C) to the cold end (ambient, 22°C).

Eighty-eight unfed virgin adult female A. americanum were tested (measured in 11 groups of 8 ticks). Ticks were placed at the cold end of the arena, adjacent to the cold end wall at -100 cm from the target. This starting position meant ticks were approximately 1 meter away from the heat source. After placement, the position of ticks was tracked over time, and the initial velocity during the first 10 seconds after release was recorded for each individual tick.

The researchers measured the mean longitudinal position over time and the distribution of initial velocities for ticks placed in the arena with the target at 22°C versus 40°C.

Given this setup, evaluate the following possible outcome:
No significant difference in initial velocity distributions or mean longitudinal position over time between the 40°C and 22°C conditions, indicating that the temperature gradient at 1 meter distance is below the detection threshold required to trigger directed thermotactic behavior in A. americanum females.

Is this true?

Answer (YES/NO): NO